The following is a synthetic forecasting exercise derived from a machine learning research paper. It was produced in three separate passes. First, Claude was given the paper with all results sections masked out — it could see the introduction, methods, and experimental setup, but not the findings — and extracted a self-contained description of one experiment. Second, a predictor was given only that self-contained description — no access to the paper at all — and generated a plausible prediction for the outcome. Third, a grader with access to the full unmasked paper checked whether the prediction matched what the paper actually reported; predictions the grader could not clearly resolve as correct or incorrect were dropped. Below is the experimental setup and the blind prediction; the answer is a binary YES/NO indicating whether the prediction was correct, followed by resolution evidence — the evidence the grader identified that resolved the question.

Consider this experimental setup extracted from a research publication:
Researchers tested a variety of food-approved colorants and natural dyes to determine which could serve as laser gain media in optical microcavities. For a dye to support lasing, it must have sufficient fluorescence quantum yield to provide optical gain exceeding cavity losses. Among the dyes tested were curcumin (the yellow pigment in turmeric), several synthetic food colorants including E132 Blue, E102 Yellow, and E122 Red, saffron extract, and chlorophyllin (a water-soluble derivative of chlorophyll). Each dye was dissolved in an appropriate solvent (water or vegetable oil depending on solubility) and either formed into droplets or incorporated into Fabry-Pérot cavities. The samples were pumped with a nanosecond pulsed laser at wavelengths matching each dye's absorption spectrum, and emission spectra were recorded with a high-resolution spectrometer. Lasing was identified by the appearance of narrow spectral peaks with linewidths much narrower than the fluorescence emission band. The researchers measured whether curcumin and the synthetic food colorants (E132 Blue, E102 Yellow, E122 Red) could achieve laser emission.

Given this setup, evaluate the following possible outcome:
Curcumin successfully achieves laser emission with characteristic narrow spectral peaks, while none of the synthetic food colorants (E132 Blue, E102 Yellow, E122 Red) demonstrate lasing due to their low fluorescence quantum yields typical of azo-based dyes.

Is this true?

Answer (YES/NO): NO